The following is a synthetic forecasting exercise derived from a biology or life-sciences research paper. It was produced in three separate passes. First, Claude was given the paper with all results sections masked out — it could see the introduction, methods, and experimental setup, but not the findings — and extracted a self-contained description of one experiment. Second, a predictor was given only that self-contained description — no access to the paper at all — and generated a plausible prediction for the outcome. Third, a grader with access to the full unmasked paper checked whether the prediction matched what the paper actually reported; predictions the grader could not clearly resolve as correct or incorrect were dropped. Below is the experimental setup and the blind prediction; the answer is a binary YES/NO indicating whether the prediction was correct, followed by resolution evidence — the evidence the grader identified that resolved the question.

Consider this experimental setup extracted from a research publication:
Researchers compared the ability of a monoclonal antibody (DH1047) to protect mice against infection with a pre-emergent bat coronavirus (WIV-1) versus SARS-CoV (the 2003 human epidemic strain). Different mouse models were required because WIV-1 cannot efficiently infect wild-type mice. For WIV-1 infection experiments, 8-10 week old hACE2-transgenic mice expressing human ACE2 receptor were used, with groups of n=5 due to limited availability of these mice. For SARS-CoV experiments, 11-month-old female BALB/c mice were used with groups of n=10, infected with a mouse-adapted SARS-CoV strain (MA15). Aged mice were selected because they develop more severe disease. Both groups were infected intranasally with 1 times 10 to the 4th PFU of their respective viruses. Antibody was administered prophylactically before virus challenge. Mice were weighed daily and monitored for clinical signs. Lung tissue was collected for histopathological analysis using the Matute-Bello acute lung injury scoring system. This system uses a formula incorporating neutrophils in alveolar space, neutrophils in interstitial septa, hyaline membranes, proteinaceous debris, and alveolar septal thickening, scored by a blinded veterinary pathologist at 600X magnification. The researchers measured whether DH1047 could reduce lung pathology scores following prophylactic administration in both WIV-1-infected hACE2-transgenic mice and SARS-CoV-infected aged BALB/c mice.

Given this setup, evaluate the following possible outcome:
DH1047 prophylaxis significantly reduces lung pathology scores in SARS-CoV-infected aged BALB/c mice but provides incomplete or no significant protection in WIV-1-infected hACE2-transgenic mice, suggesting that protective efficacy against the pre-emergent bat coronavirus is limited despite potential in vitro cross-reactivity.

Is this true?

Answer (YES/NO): NO